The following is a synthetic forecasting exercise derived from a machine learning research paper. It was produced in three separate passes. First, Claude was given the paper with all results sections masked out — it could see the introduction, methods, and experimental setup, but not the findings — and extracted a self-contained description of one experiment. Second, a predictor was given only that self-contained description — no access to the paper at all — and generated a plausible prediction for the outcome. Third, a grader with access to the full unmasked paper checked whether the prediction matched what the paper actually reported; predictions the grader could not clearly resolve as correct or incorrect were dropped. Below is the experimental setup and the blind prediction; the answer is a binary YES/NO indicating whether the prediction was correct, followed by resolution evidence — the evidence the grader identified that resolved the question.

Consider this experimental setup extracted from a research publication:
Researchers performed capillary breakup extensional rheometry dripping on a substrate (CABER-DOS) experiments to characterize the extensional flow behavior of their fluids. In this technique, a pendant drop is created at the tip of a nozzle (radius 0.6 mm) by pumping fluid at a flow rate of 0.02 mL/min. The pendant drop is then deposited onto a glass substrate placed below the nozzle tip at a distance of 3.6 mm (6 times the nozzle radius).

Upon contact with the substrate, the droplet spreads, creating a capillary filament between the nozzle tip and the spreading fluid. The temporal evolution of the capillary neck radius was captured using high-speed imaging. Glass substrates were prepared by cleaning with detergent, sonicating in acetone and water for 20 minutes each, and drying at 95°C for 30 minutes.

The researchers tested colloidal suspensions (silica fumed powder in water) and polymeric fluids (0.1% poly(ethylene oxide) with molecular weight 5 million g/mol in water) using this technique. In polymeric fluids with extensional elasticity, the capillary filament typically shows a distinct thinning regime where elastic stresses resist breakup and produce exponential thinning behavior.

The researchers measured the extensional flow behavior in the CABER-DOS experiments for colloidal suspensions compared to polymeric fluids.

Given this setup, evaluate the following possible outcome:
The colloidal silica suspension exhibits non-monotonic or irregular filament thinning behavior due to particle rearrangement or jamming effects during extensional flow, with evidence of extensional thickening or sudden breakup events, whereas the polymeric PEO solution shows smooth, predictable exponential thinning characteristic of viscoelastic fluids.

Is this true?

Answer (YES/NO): NO